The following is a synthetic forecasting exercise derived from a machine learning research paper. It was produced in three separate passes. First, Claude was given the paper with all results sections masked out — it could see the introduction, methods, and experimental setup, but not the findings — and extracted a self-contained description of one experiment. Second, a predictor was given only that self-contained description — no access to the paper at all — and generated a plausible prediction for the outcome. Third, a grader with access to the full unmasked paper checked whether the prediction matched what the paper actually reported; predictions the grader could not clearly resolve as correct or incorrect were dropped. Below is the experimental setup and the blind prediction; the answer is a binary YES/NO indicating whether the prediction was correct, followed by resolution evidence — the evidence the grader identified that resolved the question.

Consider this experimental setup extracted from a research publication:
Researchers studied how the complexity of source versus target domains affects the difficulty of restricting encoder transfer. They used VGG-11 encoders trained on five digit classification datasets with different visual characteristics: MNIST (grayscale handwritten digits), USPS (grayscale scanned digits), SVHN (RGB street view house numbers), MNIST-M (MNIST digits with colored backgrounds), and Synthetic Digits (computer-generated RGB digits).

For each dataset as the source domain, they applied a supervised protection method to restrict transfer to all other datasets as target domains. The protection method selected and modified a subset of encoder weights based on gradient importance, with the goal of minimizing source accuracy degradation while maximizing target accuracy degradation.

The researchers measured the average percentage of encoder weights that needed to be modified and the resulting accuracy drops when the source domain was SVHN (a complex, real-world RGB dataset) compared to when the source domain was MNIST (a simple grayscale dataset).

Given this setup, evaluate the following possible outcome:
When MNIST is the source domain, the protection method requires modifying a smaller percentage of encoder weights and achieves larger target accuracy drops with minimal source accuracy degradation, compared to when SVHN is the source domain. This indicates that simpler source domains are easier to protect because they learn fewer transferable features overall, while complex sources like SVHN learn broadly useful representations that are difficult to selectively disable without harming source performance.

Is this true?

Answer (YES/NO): YES